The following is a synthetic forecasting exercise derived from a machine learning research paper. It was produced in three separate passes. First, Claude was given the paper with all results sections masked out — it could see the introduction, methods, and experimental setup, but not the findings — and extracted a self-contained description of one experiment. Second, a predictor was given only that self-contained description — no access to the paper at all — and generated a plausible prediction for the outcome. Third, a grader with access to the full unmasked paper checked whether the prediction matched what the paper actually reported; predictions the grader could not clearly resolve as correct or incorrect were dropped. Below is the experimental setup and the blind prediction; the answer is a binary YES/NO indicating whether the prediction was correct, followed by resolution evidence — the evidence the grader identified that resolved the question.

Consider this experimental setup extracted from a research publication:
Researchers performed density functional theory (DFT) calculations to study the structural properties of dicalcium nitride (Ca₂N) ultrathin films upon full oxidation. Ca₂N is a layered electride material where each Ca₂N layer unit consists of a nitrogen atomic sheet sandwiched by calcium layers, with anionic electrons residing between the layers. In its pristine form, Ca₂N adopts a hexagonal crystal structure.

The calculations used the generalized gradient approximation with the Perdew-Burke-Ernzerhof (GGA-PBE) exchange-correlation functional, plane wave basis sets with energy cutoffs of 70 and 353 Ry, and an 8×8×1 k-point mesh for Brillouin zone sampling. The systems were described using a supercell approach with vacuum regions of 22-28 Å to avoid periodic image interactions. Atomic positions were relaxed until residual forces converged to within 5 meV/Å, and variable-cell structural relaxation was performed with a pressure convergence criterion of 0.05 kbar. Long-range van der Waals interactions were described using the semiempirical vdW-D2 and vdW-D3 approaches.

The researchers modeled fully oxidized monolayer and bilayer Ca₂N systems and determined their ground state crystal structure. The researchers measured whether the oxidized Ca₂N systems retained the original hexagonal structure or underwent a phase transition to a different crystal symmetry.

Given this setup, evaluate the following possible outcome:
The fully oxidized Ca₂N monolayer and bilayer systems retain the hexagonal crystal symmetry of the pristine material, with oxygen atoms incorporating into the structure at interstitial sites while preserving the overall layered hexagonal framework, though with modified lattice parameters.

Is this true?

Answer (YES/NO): NO